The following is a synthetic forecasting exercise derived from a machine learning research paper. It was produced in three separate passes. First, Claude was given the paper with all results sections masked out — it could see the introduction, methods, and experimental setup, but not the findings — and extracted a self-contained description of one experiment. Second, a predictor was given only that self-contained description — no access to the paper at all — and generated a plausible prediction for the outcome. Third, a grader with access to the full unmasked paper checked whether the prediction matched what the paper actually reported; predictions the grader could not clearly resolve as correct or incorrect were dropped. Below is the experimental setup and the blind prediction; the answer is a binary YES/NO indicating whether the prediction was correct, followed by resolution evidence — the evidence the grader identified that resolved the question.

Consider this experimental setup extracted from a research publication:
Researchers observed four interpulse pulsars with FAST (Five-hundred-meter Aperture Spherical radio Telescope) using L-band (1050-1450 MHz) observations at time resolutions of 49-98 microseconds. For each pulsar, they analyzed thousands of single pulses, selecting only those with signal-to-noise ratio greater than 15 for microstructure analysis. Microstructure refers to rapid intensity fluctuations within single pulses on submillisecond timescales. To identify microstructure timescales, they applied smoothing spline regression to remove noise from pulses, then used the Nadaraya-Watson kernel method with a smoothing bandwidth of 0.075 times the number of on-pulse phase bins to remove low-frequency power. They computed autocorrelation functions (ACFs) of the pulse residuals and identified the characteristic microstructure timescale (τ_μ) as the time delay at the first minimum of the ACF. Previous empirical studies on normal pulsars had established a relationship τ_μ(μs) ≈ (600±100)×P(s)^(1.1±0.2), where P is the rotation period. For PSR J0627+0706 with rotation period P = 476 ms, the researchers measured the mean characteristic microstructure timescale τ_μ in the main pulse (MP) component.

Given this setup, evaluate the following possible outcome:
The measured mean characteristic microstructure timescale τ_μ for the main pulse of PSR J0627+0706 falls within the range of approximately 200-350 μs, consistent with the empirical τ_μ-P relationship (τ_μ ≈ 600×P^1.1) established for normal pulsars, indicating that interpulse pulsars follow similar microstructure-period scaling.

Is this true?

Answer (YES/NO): NO